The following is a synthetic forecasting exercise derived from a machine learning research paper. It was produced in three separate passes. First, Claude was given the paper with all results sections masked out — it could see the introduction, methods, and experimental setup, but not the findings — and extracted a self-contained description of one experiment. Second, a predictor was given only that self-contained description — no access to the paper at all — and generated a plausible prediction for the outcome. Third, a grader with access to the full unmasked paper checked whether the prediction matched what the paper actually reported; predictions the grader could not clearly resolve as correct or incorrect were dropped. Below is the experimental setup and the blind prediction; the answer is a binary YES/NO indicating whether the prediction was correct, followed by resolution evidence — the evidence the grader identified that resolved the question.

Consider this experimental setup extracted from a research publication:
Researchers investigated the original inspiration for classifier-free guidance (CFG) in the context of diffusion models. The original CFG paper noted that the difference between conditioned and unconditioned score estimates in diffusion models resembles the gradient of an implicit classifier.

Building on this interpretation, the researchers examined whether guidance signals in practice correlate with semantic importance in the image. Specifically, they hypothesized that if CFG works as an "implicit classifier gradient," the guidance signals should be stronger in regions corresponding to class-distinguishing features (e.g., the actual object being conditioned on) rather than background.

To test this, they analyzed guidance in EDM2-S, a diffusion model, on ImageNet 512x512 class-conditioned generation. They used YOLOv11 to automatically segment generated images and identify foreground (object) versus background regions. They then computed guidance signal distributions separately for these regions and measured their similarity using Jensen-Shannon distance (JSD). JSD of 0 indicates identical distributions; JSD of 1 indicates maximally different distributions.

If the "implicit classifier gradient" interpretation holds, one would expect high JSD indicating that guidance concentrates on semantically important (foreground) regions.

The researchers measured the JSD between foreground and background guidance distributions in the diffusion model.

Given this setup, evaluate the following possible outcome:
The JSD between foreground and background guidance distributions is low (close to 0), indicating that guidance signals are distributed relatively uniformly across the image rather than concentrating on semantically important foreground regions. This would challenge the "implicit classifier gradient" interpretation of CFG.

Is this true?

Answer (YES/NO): NO